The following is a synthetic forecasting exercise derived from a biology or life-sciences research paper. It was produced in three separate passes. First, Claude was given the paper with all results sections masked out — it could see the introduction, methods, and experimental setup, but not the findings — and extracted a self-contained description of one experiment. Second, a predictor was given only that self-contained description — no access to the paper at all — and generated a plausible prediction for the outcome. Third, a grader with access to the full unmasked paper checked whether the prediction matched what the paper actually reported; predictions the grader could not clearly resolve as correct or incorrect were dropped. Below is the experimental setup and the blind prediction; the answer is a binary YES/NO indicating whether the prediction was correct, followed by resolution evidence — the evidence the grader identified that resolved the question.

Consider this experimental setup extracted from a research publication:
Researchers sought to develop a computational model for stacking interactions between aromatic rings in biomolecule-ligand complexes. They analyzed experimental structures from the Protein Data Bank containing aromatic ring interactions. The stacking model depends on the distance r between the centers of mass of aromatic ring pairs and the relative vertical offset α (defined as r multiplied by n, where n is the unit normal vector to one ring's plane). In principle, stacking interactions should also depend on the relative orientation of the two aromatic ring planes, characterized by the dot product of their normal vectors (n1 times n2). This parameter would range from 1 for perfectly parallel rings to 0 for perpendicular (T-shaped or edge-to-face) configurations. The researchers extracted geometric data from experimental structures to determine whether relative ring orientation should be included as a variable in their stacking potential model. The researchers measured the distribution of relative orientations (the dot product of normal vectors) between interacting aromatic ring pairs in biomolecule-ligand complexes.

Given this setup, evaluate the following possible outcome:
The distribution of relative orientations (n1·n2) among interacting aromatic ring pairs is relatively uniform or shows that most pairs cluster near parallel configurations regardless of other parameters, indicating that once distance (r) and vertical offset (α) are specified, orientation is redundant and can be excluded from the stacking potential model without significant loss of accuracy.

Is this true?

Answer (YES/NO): YES